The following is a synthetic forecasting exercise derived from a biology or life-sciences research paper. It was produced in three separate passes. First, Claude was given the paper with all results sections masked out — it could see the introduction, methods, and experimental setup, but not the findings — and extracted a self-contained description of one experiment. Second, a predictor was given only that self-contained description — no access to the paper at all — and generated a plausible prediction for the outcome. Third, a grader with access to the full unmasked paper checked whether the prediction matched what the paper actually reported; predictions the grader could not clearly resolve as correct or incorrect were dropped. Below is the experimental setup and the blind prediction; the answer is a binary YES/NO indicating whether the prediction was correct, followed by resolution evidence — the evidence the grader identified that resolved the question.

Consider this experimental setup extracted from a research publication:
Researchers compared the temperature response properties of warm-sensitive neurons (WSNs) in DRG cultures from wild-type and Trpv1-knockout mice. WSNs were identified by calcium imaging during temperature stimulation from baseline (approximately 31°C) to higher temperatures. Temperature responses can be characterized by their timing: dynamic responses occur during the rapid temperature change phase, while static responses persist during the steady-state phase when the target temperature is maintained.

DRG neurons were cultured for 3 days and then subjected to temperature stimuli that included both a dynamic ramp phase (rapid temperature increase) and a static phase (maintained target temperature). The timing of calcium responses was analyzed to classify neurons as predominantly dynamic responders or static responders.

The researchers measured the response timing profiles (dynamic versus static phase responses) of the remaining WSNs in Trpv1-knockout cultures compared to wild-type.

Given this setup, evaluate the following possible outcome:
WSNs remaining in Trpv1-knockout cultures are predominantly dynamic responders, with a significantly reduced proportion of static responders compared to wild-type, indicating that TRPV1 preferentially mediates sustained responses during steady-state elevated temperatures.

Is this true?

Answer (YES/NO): NO